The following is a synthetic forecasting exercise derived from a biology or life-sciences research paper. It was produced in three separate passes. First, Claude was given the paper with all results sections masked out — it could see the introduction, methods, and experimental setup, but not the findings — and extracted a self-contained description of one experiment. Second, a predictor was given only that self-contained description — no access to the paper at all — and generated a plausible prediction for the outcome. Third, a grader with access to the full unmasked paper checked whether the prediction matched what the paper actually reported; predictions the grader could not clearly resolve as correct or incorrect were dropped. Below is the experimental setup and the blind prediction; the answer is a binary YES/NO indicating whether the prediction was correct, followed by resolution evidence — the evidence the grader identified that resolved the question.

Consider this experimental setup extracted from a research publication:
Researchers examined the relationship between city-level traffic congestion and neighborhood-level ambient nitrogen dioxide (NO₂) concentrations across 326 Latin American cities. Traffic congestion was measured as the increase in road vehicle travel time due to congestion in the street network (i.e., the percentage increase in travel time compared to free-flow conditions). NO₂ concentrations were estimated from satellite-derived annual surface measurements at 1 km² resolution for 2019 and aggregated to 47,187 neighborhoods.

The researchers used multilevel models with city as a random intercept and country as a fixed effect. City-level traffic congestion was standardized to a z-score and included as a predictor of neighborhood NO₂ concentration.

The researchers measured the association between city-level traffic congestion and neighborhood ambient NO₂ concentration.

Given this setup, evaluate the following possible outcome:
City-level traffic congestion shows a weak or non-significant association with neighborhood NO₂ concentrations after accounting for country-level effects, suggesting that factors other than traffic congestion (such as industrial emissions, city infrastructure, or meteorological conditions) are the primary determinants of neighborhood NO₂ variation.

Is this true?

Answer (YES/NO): NO